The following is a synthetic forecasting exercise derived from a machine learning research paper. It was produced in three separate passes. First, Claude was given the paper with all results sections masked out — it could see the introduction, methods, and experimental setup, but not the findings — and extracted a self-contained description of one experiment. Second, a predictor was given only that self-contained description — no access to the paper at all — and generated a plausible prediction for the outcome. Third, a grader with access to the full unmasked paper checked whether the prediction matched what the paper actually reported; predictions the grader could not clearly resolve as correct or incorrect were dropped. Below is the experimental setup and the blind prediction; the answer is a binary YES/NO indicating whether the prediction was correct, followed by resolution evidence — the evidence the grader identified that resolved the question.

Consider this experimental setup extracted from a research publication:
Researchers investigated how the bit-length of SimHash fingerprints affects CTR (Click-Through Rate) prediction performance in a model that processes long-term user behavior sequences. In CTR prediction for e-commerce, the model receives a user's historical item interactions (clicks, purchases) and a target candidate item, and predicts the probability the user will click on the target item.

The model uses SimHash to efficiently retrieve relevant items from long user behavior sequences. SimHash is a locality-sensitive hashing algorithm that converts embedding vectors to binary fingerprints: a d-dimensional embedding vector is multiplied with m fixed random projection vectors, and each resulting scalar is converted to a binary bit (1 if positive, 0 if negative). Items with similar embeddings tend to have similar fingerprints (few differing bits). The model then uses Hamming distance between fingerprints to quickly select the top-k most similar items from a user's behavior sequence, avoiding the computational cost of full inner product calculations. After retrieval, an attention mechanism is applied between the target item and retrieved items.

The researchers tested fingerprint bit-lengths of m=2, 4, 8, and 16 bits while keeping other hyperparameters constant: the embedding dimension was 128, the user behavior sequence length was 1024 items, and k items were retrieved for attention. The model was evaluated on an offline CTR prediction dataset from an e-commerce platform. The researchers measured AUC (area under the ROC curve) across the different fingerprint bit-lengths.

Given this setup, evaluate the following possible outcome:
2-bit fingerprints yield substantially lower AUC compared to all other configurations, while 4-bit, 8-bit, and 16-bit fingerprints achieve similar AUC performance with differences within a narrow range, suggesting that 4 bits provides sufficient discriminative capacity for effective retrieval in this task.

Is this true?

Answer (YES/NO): NO